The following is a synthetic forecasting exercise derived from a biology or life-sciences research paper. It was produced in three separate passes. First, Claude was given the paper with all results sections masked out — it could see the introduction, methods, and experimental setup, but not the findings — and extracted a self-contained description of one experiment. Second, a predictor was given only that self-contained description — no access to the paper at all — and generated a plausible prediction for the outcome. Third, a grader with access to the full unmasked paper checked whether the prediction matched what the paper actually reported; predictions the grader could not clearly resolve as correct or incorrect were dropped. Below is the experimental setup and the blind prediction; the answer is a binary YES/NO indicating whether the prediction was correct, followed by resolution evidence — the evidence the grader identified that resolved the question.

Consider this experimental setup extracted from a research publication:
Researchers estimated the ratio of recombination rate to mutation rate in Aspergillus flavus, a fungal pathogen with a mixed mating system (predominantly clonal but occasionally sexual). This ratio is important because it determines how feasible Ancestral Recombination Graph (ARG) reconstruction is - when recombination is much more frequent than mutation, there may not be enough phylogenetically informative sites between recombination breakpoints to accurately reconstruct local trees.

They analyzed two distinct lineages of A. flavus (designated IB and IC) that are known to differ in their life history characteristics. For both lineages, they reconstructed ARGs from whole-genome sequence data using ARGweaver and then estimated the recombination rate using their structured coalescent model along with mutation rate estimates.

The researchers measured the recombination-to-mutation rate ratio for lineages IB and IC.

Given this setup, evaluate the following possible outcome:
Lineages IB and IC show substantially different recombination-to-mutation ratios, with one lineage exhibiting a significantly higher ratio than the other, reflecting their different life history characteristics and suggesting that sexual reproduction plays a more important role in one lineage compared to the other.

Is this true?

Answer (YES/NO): NO